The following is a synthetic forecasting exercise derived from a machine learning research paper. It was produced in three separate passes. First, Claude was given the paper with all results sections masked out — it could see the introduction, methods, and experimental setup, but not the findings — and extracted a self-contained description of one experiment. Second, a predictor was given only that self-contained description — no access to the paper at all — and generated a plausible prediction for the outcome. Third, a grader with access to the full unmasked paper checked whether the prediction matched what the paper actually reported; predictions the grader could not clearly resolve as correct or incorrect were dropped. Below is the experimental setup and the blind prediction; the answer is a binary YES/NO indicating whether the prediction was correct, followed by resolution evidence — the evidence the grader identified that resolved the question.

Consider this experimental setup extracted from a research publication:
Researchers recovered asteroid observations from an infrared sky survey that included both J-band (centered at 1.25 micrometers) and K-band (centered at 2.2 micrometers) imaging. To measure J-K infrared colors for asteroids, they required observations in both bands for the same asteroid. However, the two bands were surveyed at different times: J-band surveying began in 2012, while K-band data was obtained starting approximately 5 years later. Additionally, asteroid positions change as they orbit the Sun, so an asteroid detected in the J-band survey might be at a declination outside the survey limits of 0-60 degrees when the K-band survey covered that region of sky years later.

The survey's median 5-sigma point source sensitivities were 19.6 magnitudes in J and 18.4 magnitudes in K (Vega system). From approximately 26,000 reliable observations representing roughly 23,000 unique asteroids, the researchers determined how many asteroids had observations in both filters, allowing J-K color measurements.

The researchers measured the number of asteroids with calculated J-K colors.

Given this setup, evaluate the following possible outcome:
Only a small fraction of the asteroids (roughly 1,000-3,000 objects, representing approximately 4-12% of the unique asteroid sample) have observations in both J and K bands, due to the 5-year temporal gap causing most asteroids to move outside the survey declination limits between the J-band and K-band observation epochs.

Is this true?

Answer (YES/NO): NO